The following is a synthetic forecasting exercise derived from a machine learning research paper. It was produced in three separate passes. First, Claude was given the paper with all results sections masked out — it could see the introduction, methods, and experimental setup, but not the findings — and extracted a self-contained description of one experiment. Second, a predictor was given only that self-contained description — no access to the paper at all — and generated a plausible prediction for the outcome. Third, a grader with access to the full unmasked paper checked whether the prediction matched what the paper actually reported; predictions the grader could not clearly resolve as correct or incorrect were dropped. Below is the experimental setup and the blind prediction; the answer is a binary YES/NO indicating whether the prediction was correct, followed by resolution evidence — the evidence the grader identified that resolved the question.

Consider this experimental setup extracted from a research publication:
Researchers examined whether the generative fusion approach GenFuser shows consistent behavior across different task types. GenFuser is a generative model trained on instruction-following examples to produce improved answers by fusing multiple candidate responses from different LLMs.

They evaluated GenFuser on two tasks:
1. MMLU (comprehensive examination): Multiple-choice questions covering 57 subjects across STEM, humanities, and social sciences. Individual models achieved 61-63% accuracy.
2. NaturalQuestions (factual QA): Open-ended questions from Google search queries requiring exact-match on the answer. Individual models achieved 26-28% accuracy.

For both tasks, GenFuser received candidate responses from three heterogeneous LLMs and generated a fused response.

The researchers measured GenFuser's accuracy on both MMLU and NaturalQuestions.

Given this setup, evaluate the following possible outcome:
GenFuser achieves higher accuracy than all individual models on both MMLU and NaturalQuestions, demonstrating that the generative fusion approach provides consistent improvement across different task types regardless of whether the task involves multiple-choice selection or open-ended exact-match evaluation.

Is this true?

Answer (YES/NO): NO